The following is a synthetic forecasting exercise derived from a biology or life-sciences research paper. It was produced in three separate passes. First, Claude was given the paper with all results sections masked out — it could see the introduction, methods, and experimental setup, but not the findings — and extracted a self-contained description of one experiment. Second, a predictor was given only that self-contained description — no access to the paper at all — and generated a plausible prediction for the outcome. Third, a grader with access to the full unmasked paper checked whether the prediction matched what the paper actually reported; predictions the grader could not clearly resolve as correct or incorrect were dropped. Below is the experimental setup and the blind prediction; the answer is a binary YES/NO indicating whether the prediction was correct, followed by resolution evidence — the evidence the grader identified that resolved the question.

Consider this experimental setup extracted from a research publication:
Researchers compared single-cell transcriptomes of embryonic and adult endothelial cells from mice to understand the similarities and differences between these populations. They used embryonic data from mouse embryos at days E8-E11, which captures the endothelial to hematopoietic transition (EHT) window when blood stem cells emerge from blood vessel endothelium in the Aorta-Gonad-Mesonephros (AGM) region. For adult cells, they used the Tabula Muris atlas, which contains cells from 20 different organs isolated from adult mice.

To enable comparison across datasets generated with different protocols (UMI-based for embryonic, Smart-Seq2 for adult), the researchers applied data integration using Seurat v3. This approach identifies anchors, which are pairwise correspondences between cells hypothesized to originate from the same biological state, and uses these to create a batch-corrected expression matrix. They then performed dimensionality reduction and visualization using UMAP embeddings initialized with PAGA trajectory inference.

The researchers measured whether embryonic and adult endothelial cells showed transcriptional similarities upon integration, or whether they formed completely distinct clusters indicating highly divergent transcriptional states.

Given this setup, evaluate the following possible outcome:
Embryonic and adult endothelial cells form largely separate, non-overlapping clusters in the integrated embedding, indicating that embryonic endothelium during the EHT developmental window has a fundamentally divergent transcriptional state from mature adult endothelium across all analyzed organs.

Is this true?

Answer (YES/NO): NO